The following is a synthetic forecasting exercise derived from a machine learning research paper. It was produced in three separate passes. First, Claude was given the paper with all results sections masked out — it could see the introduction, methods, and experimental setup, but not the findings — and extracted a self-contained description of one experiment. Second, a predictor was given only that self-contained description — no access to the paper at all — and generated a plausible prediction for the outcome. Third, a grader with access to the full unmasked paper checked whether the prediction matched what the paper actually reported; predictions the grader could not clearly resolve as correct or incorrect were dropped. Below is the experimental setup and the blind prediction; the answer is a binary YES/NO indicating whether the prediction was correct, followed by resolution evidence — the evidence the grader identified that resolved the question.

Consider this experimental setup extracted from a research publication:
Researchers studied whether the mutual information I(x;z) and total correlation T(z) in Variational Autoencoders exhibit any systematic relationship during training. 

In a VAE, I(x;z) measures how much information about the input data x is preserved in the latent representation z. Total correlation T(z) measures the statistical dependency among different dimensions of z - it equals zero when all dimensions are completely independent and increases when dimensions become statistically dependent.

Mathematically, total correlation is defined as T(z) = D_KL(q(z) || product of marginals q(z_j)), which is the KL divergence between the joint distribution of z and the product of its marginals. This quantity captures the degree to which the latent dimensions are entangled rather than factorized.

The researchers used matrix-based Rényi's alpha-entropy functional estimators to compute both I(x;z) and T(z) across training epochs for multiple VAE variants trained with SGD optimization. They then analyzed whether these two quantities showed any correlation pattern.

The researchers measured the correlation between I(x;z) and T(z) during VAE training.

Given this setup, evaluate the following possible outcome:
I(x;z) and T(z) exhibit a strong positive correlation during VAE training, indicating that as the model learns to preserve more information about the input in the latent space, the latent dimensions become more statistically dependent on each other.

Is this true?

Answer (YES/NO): YES